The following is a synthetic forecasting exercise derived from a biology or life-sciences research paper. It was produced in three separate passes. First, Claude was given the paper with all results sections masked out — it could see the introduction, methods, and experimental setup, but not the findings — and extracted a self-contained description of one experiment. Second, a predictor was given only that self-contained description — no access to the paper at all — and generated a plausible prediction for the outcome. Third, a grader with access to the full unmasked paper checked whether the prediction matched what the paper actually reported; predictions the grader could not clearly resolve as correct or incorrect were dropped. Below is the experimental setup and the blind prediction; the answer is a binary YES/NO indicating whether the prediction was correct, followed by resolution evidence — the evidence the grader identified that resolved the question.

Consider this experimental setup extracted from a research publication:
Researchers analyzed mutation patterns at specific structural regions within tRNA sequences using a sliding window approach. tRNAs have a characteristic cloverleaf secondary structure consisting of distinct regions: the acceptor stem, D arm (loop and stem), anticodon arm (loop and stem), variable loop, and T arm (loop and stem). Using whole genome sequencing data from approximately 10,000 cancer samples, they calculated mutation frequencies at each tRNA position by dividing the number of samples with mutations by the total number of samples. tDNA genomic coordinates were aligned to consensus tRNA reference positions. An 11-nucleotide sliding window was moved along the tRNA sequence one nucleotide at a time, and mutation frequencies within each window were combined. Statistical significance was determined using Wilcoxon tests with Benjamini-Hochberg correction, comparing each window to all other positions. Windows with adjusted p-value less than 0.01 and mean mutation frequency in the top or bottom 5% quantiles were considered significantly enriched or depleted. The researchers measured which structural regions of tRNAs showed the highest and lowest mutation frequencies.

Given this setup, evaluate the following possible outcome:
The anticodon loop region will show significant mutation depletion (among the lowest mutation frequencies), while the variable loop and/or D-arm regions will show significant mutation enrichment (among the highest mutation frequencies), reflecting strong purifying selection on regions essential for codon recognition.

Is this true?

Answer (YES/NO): NO